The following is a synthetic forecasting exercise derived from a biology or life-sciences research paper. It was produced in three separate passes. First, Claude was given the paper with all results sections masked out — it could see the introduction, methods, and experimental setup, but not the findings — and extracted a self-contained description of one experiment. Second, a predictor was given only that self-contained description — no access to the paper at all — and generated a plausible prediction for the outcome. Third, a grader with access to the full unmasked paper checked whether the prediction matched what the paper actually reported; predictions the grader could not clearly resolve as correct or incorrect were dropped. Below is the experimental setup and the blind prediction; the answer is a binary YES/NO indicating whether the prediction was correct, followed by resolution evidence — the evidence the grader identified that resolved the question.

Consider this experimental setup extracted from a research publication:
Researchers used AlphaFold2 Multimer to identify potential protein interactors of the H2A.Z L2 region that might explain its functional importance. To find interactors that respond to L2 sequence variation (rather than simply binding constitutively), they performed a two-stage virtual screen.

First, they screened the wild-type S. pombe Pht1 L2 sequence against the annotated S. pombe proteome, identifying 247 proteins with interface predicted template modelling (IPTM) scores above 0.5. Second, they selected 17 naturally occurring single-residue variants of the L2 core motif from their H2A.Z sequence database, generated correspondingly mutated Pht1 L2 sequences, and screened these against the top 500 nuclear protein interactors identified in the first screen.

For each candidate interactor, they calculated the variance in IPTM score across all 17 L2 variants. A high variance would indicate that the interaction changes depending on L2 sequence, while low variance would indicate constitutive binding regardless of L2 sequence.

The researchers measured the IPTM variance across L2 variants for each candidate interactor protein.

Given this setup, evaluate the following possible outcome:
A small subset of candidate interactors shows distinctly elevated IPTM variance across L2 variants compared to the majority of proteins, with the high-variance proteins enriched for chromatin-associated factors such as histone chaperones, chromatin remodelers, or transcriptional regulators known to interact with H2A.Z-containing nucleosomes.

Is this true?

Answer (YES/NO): NO